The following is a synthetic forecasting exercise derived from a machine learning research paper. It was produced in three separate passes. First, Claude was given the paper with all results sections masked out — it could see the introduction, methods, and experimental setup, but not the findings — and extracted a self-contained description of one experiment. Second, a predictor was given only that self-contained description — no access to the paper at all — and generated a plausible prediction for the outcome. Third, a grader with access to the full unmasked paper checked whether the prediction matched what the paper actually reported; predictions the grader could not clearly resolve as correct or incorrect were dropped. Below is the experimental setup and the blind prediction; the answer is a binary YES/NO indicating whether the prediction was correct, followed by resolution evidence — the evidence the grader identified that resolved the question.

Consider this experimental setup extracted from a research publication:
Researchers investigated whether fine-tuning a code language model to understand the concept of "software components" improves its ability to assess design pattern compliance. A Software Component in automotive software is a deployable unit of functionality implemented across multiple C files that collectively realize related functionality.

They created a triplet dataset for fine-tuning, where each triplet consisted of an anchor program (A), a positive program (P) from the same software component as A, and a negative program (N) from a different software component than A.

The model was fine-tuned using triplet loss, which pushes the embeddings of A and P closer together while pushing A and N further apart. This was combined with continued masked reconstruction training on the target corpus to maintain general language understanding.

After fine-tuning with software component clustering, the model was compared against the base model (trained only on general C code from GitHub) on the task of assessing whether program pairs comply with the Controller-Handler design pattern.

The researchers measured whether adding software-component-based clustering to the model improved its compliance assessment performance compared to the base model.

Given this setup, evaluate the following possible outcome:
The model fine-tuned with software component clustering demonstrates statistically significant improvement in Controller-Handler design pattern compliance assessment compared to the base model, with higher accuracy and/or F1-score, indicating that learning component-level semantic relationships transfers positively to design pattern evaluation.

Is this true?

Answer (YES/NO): YES